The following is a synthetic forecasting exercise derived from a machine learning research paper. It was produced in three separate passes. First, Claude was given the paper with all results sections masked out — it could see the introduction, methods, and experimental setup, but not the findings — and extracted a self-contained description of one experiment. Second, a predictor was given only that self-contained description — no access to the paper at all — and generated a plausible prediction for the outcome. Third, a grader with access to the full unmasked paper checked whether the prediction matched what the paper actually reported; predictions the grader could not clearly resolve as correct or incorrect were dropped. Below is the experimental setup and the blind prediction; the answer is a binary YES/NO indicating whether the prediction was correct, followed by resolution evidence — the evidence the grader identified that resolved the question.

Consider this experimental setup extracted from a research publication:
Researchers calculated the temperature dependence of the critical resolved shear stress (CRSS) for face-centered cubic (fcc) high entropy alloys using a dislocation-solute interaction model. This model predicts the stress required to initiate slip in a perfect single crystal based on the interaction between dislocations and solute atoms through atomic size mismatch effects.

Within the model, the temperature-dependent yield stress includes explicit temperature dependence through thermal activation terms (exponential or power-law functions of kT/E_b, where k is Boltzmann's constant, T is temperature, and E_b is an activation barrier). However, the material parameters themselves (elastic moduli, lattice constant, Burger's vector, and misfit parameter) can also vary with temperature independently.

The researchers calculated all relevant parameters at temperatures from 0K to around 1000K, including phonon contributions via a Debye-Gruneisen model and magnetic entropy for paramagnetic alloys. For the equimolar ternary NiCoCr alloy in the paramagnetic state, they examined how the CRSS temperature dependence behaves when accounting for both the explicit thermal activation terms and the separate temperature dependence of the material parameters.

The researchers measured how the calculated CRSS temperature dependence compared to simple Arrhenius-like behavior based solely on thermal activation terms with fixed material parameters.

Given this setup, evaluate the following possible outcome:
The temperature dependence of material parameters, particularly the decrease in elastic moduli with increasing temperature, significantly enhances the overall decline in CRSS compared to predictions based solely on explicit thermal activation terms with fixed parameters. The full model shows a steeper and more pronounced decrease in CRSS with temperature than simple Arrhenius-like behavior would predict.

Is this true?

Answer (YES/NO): YES